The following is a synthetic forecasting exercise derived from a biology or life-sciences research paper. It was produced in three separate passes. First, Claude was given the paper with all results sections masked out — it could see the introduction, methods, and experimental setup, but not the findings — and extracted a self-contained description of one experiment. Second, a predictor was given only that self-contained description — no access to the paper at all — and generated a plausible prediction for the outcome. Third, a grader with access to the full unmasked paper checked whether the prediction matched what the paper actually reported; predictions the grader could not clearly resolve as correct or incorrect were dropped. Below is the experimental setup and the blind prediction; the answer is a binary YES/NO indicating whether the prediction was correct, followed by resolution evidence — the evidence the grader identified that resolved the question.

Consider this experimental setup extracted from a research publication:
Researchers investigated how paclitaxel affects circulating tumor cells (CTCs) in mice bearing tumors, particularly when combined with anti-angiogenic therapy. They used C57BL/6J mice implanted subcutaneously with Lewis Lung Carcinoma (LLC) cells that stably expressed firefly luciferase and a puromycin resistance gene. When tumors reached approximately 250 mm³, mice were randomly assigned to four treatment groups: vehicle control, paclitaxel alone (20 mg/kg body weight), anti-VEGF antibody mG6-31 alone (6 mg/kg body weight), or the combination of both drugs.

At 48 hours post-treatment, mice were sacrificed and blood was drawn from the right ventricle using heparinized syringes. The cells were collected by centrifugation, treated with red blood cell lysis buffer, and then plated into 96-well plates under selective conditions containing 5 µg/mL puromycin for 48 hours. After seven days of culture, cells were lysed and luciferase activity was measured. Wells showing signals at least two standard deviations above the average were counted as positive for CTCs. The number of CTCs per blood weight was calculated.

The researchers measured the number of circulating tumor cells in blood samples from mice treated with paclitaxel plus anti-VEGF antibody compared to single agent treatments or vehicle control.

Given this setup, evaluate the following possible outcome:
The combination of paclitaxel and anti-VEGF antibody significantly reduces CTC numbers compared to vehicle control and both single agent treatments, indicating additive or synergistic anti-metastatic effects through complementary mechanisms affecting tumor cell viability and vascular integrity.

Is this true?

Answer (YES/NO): NO